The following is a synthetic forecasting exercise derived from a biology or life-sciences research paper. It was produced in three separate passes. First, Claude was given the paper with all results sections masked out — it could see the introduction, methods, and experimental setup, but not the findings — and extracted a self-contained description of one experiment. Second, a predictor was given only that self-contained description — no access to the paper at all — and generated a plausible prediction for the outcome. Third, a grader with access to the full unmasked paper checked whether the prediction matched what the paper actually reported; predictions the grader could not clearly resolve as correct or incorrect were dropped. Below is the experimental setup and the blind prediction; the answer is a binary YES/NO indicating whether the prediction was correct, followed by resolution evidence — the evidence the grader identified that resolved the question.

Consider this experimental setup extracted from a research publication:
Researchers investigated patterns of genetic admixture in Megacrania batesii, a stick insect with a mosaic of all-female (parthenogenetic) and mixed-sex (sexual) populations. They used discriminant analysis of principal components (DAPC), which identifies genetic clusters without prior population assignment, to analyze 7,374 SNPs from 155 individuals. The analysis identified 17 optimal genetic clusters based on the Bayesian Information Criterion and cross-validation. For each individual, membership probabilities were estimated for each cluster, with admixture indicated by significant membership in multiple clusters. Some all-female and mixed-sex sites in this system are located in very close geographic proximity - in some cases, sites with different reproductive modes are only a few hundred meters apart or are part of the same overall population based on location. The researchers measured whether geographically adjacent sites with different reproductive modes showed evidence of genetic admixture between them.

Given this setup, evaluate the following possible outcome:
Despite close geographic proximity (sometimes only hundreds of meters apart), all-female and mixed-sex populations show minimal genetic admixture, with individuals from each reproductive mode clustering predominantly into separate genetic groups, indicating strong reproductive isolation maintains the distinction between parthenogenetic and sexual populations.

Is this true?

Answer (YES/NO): NO